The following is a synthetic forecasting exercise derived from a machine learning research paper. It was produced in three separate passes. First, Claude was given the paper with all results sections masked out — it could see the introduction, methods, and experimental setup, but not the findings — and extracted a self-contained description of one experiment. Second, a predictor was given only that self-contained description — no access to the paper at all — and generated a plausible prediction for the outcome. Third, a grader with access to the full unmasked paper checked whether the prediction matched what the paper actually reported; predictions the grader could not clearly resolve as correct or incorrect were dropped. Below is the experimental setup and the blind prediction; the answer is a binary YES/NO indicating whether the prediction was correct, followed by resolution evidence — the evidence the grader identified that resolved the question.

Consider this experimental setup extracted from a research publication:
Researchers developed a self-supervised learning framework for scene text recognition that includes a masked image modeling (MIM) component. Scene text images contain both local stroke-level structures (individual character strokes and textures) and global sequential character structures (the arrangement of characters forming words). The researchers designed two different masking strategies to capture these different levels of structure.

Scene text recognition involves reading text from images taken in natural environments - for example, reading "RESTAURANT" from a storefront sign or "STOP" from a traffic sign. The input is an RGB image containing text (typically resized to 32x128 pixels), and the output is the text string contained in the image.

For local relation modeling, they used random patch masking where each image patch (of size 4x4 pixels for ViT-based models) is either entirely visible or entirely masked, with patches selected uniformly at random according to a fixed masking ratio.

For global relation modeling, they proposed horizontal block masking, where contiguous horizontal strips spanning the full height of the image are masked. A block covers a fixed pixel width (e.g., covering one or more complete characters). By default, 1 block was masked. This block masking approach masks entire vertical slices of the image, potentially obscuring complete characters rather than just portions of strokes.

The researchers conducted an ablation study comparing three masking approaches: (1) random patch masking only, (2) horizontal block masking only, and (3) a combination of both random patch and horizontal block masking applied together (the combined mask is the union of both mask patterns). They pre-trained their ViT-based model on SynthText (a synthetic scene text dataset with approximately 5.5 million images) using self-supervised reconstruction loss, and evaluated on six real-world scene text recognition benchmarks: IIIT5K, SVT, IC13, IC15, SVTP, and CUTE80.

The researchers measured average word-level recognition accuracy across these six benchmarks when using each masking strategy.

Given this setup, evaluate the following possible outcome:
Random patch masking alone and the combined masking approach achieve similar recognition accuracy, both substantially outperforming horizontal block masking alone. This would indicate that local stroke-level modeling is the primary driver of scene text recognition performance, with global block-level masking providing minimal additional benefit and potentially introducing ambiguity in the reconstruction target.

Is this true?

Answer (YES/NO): NO